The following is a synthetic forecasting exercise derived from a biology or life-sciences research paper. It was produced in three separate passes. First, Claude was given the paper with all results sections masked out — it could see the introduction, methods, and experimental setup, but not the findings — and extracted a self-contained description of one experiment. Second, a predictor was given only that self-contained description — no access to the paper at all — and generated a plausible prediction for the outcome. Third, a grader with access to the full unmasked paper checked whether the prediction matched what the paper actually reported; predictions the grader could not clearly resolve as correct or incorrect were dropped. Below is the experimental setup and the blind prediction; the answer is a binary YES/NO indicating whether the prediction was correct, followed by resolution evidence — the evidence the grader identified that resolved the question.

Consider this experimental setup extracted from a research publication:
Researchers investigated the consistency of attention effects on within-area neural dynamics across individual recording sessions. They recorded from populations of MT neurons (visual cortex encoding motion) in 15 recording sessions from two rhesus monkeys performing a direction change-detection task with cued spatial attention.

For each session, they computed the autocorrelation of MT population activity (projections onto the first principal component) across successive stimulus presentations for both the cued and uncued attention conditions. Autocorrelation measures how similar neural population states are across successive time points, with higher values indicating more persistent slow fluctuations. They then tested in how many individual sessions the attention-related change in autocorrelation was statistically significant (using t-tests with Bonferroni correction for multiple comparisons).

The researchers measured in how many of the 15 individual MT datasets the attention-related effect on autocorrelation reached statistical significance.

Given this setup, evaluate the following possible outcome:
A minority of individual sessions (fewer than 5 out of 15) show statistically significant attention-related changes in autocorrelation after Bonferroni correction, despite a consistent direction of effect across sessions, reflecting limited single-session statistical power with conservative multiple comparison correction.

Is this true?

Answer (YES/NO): NO